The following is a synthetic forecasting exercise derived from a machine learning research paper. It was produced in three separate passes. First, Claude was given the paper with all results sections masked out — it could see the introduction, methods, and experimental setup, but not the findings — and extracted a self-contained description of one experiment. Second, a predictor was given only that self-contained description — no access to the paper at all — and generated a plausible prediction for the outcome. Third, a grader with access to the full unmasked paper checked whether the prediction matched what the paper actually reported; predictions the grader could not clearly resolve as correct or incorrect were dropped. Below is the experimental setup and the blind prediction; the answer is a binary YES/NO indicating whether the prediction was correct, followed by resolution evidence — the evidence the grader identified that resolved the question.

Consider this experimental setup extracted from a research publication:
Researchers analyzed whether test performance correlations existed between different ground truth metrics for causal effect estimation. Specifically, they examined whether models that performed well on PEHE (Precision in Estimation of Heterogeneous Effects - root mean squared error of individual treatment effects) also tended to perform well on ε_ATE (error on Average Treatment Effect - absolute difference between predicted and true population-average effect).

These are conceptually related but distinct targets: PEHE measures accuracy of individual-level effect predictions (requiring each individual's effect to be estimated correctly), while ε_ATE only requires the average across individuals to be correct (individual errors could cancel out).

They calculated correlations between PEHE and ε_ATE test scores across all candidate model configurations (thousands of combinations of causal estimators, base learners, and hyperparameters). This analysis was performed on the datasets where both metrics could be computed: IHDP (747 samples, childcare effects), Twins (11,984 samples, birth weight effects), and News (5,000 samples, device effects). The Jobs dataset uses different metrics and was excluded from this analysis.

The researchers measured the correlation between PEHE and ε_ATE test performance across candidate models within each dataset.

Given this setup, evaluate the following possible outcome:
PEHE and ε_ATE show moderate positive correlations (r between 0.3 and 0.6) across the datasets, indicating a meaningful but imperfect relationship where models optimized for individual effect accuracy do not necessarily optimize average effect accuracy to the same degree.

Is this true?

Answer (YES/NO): NO